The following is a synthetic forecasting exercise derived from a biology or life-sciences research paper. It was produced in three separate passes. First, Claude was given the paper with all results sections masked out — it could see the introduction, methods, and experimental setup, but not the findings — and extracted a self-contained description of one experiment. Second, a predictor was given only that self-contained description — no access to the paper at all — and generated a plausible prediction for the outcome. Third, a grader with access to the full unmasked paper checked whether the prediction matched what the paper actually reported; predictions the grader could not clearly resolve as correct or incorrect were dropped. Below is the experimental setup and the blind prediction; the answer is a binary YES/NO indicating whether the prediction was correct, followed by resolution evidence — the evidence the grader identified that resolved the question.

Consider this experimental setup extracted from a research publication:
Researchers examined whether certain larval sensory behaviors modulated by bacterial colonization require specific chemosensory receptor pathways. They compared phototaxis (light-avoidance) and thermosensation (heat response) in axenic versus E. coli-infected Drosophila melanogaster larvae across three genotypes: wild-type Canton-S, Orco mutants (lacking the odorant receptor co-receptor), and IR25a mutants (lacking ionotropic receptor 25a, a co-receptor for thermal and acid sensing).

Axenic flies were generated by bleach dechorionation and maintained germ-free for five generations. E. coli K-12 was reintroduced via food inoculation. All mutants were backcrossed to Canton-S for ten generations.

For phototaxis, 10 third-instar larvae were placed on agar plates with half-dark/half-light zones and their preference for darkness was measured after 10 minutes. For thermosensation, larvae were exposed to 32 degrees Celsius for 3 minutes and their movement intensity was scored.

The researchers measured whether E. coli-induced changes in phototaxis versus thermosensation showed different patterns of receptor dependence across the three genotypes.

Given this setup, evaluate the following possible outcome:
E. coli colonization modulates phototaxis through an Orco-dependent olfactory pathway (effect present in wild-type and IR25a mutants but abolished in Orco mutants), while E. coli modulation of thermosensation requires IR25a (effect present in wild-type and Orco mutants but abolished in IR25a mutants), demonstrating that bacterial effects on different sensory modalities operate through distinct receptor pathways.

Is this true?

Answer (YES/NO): NO